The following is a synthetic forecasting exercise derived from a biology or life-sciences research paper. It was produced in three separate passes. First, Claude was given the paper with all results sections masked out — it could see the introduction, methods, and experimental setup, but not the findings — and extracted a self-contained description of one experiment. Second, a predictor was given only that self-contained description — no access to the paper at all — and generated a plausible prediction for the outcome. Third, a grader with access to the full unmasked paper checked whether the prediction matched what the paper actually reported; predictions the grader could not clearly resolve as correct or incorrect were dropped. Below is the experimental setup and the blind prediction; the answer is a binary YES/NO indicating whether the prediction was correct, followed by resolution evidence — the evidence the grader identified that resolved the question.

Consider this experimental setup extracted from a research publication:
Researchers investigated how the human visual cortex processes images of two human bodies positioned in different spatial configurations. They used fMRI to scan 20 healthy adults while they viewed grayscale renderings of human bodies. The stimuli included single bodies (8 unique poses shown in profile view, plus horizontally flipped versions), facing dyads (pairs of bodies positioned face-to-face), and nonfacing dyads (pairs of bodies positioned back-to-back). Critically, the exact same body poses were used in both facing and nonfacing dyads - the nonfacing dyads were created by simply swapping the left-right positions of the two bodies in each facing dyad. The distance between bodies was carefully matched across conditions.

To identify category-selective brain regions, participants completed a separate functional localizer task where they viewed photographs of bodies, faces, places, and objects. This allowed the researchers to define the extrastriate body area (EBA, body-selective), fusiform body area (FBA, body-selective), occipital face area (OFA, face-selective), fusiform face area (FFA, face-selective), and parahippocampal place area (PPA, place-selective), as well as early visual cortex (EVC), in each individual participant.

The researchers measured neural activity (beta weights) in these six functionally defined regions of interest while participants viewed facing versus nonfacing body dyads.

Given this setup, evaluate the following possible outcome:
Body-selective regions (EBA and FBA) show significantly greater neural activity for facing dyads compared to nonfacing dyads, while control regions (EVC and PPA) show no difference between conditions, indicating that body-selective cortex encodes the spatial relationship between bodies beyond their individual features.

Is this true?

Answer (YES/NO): NO